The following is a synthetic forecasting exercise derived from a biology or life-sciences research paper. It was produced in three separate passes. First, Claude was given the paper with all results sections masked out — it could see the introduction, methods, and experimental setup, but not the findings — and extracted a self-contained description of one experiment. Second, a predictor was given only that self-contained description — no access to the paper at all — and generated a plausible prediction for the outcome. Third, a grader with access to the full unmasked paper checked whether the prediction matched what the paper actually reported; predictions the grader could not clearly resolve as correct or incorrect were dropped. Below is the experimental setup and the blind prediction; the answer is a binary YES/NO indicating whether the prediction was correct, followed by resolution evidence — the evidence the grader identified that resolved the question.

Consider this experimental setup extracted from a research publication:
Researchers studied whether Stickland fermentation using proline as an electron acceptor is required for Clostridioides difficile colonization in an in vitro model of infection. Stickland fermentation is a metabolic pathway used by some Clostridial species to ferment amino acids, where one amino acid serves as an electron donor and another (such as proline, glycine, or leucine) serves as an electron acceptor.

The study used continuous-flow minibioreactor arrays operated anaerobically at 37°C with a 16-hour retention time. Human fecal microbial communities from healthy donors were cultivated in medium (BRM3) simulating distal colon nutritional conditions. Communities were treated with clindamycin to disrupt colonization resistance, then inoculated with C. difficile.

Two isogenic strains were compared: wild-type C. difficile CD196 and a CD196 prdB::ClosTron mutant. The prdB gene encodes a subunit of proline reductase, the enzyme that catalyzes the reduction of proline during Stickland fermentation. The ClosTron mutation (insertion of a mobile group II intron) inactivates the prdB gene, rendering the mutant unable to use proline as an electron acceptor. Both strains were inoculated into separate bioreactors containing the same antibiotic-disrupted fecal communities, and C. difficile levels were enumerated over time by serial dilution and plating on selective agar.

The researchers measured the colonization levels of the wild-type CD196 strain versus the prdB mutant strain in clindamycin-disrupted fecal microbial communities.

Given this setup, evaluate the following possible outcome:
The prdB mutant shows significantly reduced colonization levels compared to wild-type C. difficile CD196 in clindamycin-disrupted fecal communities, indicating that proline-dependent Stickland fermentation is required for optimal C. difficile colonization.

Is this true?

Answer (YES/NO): YES